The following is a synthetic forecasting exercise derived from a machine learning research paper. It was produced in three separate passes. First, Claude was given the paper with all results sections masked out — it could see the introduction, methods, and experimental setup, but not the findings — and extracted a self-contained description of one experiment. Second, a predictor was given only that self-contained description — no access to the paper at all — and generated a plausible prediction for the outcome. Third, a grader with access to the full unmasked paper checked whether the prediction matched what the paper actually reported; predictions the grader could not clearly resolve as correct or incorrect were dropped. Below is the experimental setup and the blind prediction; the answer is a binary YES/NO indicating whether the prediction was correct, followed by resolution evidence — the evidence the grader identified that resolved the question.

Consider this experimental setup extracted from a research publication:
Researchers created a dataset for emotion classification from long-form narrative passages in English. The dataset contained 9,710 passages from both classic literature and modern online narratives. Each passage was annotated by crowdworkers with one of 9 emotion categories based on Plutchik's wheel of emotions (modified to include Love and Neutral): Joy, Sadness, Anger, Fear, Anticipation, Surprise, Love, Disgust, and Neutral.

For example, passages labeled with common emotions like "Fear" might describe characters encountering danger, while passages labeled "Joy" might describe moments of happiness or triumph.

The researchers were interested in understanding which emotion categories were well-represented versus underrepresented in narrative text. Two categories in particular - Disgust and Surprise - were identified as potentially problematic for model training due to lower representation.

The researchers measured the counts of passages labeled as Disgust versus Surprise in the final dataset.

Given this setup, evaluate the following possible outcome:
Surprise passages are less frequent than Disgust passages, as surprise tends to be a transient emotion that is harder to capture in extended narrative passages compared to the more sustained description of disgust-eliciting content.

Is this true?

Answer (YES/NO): NO